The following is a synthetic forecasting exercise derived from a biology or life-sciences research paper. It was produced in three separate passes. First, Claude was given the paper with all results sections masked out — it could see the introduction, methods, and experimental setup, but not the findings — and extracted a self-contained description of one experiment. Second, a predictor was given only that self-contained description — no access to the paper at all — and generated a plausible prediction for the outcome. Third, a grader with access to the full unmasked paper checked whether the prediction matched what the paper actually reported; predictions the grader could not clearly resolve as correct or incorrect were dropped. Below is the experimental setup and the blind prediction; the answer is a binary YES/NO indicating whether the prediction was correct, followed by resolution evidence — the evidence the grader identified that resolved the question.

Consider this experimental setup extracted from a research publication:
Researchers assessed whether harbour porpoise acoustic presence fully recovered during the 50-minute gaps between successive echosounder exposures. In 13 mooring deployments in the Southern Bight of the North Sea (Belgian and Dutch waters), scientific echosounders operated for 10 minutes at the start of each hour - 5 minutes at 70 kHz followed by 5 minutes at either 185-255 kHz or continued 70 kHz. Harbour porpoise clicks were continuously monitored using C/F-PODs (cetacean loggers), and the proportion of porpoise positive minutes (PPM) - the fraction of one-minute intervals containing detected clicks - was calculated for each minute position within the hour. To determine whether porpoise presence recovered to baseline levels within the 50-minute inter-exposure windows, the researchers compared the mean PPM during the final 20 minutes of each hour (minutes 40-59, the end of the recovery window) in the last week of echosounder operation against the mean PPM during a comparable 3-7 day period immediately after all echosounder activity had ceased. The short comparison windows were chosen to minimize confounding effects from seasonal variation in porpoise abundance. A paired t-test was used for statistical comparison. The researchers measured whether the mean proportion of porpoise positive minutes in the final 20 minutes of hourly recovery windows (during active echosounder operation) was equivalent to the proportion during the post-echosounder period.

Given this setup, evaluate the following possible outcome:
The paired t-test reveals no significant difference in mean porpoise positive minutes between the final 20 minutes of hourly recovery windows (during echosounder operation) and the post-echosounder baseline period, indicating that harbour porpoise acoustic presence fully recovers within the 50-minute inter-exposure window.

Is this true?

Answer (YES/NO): YES